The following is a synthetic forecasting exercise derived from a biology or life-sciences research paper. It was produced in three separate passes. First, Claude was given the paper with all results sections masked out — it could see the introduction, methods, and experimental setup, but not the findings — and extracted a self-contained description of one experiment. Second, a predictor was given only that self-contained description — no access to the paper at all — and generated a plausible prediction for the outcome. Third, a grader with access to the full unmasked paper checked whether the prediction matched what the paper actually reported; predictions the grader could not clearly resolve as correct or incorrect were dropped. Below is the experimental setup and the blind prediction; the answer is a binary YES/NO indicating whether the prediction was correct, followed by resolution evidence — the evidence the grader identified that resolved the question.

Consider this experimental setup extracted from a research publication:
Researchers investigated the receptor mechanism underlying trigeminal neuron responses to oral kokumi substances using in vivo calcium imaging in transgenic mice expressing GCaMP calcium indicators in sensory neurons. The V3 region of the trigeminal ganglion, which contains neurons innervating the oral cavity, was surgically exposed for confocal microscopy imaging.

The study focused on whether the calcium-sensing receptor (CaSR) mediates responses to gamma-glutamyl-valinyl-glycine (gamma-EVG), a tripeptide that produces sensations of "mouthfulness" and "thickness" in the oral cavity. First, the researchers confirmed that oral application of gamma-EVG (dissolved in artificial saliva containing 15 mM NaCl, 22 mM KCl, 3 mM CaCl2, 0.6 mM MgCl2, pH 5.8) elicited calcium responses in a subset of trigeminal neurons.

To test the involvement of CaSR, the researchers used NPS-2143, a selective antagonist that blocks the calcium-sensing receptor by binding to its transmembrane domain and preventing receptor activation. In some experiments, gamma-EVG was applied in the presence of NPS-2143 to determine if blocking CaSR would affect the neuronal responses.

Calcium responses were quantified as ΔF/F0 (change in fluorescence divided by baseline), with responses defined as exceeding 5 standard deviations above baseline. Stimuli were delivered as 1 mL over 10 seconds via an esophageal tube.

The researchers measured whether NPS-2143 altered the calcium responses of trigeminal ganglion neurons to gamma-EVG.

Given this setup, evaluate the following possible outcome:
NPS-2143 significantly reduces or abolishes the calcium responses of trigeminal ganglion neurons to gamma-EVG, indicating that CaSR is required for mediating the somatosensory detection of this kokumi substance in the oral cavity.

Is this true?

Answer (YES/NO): NO